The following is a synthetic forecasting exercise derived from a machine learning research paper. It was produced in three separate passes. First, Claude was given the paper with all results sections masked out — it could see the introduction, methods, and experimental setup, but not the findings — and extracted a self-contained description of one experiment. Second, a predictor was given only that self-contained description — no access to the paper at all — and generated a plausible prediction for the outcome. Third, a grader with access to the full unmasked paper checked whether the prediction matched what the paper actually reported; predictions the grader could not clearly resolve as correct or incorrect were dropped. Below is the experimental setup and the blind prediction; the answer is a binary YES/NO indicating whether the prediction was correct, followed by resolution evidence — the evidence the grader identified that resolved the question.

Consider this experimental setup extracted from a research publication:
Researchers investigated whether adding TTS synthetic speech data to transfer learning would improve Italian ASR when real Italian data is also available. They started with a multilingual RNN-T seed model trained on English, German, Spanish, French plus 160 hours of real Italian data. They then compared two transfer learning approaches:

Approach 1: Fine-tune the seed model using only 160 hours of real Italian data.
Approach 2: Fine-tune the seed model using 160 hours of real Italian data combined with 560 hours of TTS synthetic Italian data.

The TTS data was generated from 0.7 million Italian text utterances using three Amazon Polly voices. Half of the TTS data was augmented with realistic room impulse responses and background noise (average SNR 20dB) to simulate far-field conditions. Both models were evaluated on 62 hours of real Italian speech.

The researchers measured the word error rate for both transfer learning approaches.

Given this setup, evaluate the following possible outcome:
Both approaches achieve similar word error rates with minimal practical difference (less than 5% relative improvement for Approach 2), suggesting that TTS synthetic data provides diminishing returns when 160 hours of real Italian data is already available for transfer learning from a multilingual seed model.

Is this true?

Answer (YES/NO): NO